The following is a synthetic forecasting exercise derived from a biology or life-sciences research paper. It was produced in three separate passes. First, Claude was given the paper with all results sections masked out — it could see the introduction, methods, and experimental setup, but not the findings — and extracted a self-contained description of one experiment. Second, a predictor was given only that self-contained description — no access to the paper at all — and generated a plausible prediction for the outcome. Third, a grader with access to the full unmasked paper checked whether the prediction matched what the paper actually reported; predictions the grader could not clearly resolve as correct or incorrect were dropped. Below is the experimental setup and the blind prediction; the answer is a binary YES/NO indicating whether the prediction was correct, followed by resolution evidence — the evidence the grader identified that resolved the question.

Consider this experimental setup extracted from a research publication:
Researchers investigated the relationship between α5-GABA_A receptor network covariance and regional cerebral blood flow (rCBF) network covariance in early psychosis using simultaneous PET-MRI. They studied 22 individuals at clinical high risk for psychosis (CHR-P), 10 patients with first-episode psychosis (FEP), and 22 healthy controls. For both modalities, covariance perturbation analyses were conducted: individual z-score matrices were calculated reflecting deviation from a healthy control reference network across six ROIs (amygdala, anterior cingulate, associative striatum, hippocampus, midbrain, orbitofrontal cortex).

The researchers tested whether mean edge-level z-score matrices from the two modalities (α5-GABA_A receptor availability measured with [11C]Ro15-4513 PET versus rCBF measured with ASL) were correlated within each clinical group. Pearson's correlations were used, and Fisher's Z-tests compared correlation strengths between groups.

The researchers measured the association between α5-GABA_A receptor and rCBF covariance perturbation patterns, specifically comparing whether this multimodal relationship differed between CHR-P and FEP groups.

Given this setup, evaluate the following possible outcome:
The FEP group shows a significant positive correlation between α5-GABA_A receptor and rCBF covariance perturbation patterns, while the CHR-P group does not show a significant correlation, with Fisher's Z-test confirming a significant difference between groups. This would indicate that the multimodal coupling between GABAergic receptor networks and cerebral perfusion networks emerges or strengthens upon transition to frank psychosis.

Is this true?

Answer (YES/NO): NO